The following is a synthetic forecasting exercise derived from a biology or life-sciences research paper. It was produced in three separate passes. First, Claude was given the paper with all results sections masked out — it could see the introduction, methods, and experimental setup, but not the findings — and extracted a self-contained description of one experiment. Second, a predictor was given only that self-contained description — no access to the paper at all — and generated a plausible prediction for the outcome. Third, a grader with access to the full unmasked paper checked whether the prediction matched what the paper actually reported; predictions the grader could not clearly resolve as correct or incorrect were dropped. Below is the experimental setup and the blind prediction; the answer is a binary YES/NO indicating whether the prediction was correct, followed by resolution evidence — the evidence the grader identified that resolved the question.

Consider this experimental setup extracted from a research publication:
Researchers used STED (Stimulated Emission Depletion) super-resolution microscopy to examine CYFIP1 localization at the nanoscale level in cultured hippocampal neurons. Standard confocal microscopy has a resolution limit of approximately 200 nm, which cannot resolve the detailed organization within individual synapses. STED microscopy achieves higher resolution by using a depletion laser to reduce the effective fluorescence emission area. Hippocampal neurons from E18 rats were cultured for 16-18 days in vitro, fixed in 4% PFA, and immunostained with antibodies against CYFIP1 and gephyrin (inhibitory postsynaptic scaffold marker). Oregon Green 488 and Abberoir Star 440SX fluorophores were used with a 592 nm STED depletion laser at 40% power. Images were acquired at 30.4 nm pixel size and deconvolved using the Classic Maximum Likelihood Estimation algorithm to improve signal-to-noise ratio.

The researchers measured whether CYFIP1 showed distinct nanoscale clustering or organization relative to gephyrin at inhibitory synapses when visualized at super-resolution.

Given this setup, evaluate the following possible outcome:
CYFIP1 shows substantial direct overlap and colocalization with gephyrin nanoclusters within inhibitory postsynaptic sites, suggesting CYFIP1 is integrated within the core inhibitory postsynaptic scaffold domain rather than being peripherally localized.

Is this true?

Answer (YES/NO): NO